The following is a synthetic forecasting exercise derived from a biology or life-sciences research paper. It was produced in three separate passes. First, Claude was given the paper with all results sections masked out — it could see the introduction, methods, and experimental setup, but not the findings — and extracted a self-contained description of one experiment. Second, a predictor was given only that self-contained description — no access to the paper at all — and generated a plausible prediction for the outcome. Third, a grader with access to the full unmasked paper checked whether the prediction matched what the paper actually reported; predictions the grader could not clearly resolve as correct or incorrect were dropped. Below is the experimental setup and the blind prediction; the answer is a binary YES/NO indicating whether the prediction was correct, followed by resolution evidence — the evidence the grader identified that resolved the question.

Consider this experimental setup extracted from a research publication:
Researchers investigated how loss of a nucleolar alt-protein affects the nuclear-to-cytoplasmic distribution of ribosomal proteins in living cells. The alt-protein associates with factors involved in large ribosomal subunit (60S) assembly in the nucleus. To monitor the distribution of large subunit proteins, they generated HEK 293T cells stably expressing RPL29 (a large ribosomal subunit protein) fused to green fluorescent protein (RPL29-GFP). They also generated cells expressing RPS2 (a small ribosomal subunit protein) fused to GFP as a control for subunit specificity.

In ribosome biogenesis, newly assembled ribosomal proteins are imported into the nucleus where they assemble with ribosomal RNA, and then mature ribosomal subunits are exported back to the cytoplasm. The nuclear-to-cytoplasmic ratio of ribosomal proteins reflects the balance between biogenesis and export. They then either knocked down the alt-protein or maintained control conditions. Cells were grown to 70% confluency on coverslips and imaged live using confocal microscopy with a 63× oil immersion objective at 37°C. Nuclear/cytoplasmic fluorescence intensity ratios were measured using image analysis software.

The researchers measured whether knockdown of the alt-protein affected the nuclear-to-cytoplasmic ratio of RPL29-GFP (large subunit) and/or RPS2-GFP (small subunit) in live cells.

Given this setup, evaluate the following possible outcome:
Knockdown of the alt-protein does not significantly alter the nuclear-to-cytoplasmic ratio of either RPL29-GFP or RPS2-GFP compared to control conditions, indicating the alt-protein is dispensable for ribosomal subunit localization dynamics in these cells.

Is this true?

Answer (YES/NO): NO